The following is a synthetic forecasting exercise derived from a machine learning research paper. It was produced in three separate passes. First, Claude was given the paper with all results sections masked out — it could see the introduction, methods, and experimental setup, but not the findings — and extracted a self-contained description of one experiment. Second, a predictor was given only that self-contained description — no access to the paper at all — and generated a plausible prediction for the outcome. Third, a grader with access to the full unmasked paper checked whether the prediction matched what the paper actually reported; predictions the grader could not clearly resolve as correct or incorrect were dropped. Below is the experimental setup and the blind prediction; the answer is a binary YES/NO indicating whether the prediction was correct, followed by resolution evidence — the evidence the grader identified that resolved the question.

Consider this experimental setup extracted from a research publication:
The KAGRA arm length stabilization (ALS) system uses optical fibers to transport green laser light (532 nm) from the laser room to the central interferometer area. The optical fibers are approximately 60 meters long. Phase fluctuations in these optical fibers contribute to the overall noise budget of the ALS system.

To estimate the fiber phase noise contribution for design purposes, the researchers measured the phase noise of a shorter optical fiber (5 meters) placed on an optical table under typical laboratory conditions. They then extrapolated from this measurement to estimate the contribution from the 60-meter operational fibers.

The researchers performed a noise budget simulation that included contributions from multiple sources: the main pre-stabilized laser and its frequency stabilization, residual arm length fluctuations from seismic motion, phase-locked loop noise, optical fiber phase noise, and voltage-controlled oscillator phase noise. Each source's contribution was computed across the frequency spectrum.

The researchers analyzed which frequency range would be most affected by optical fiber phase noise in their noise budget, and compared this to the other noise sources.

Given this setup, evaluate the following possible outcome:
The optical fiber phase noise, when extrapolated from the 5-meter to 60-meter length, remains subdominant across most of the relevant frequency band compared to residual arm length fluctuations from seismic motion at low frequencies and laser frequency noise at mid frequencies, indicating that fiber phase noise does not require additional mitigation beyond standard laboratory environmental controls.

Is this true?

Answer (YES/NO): NO